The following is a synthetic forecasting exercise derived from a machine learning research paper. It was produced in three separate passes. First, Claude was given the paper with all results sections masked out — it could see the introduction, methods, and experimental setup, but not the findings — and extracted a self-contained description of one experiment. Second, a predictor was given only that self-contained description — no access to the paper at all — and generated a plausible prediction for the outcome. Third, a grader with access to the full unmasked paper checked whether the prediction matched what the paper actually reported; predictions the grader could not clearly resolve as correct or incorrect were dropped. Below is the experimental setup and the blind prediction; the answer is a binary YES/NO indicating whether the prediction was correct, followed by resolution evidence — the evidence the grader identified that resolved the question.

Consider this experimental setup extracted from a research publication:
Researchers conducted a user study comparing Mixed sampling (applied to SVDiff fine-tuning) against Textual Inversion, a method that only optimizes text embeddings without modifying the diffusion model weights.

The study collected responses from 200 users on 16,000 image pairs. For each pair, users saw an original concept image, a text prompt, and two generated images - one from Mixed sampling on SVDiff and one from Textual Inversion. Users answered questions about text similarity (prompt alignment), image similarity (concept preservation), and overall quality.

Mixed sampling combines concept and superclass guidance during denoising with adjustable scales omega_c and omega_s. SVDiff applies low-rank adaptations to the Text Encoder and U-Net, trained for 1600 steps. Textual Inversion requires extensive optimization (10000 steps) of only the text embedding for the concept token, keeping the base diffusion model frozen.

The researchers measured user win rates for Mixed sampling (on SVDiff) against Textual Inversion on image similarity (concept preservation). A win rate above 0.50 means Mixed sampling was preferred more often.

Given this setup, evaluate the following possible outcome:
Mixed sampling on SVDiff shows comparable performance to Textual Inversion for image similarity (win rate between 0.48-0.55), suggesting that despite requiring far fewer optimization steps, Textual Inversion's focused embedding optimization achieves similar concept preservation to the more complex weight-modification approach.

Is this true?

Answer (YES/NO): NO